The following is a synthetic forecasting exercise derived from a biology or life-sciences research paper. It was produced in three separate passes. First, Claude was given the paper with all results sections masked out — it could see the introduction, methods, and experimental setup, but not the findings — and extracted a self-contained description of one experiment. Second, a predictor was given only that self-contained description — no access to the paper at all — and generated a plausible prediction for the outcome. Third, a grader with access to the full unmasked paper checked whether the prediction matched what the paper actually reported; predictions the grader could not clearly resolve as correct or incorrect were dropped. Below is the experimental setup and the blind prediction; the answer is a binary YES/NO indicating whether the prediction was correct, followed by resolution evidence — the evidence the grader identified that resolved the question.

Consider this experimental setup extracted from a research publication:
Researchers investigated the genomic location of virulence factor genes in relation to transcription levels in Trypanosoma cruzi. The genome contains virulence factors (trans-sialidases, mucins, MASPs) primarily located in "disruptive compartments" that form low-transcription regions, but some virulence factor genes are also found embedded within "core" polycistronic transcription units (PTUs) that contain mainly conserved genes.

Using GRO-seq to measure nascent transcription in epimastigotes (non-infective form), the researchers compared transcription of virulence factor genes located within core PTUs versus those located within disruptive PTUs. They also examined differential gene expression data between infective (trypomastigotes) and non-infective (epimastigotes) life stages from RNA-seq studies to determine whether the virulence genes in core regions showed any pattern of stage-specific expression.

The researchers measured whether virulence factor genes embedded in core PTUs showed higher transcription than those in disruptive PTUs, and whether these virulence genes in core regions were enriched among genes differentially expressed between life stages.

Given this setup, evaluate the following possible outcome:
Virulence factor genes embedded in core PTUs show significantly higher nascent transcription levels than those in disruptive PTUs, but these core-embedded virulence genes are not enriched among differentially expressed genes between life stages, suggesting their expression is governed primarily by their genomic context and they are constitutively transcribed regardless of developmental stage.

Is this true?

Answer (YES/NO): NO